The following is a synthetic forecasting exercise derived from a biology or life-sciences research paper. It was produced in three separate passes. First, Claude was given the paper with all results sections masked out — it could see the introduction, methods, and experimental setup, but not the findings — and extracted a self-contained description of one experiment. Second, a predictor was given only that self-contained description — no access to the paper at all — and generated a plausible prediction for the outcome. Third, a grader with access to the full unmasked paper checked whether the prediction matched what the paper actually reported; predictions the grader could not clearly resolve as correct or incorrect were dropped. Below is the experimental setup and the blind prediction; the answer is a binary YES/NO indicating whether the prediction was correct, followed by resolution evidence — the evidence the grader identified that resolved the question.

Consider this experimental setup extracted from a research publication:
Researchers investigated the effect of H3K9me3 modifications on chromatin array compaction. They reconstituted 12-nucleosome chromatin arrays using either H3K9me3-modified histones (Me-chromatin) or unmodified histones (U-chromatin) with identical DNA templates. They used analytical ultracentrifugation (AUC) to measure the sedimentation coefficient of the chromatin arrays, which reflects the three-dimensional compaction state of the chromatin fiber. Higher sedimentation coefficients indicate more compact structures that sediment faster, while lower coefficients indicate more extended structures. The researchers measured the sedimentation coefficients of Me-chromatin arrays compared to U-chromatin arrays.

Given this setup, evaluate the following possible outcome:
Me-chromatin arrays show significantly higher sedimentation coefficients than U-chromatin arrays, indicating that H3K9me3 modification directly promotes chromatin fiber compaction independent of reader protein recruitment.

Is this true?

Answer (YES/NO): YES